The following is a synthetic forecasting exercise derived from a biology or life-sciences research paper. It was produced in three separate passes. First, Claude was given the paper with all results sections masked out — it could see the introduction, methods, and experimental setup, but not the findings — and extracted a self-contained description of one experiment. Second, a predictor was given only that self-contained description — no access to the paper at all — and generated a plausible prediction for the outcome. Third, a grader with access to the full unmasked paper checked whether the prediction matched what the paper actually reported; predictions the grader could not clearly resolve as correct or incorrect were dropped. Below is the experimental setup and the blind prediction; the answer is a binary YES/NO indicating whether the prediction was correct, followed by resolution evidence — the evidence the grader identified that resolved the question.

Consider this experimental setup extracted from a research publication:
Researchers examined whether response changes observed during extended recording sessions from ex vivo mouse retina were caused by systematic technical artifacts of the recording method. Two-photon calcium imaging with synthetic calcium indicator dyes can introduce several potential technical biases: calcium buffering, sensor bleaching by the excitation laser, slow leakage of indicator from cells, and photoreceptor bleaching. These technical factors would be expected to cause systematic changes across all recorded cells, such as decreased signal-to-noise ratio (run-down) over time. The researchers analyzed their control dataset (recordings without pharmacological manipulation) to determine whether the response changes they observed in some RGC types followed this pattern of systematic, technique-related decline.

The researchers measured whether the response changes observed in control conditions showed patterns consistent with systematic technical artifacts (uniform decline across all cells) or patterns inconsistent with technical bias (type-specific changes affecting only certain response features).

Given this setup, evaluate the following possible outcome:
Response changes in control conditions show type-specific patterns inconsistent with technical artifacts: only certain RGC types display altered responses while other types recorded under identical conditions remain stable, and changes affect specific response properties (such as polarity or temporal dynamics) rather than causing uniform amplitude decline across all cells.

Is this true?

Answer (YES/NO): YES